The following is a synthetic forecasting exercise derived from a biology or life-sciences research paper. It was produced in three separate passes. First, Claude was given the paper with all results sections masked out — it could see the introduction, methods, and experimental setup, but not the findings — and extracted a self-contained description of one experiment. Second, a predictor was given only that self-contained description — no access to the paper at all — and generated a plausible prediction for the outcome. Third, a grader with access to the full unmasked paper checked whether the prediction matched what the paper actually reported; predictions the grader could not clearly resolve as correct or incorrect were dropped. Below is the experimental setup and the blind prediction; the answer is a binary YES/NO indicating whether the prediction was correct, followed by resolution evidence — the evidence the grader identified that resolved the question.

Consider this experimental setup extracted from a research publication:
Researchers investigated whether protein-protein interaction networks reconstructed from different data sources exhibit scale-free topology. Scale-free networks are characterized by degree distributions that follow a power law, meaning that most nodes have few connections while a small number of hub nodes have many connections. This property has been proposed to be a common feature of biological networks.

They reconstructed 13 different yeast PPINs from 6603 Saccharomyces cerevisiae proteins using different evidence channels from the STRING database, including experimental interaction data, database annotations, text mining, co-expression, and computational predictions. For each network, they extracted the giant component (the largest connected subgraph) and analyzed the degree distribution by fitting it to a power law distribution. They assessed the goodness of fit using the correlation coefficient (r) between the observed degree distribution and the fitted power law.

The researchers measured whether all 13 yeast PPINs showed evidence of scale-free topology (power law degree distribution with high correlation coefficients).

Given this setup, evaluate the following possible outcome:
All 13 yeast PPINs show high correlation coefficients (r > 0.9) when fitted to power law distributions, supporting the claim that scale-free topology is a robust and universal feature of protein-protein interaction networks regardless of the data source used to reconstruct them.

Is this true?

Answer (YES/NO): NO